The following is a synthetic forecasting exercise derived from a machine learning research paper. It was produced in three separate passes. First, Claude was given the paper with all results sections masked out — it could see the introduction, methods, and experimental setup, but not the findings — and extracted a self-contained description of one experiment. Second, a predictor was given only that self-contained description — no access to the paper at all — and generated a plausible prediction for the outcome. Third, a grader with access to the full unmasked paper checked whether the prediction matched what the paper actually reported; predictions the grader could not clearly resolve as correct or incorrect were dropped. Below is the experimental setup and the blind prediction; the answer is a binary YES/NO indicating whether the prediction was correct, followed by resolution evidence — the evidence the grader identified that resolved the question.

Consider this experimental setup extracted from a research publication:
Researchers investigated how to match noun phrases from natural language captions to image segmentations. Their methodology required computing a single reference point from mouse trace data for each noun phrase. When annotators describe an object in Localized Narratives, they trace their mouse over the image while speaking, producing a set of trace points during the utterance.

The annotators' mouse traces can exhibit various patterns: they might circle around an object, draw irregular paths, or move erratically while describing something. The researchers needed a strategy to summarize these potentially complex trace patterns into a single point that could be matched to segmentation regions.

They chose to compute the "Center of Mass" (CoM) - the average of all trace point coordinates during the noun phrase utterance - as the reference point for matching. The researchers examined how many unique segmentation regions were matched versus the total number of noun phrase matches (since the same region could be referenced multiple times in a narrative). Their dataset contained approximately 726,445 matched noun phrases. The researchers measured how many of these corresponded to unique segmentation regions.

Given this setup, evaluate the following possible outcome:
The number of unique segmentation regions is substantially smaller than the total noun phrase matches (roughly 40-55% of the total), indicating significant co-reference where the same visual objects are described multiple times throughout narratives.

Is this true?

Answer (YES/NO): NO